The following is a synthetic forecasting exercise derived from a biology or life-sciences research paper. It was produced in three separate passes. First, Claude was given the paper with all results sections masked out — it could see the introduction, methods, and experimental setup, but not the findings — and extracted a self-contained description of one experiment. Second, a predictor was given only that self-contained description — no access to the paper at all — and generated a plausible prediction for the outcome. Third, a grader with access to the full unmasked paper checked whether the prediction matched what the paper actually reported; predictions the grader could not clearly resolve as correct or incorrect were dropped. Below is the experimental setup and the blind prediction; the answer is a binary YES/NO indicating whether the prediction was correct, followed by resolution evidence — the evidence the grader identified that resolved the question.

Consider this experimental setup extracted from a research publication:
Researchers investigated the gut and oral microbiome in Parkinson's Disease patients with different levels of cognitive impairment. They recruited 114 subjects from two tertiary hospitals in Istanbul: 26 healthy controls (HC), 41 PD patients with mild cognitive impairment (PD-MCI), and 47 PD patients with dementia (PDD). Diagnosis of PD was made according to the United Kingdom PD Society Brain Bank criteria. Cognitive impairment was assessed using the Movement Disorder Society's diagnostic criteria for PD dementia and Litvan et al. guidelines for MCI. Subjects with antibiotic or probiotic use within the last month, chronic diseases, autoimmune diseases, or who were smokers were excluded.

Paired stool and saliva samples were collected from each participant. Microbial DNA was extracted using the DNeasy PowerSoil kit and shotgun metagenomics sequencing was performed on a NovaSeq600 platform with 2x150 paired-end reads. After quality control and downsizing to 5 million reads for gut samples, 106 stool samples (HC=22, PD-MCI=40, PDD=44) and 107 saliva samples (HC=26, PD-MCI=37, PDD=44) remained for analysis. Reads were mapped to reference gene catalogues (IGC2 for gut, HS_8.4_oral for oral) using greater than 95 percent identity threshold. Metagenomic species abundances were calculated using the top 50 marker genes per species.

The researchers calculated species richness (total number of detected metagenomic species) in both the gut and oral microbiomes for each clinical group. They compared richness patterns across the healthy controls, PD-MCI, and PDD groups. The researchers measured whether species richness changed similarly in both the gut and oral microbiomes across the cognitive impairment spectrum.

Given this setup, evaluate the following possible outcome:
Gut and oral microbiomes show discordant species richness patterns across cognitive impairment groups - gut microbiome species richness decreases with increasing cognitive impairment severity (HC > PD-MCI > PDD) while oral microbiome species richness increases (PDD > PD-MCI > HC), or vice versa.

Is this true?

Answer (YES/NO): NO